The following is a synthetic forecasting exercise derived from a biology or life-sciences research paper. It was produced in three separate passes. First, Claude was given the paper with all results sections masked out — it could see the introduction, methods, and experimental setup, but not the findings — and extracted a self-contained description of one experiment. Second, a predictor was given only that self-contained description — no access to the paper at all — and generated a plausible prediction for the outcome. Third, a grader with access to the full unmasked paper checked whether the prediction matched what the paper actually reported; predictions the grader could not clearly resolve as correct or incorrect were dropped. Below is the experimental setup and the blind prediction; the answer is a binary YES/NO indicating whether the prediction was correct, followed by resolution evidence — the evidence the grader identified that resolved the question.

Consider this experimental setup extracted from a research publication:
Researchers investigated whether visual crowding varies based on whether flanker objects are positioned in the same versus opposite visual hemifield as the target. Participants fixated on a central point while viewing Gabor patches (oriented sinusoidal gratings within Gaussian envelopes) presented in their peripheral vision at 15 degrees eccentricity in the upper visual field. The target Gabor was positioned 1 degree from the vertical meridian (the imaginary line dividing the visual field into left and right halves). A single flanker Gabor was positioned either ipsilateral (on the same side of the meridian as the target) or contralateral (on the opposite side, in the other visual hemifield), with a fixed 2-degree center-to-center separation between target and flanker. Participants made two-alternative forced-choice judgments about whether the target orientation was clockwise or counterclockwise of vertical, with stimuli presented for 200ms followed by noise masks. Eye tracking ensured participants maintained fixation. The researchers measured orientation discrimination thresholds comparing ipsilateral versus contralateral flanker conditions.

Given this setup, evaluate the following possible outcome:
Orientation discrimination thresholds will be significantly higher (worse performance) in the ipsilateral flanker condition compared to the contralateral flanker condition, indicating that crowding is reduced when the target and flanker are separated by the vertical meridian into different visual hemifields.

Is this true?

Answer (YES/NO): NO